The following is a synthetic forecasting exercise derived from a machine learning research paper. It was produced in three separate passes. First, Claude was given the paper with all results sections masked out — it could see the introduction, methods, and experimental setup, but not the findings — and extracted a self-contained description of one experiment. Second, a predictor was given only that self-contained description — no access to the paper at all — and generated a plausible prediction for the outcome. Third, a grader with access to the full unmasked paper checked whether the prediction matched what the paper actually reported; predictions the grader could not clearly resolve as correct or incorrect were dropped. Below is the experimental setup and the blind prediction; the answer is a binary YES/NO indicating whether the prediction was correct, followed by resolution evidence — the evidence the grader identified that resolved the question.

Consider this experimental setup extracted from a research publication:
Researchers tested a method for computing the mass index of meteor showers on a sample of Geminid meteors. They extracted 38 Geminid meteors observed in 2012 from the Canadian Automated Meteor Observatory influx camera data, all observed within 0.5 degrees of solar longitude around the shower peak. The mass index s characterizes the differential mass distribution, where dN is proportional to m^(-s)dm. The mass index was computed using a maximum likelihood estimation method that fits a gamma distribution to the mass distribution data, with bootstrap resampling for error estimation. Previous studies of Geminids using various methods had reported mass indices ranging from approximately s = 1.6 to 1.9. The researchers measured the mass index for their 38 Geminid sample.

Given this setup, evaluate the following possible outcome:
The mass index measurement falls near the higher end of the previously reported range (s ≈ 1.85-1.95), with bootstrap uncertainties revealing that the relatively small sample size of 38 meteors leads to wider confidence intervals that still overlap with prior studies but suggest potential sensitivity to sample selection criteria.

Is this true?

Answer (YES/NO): NO